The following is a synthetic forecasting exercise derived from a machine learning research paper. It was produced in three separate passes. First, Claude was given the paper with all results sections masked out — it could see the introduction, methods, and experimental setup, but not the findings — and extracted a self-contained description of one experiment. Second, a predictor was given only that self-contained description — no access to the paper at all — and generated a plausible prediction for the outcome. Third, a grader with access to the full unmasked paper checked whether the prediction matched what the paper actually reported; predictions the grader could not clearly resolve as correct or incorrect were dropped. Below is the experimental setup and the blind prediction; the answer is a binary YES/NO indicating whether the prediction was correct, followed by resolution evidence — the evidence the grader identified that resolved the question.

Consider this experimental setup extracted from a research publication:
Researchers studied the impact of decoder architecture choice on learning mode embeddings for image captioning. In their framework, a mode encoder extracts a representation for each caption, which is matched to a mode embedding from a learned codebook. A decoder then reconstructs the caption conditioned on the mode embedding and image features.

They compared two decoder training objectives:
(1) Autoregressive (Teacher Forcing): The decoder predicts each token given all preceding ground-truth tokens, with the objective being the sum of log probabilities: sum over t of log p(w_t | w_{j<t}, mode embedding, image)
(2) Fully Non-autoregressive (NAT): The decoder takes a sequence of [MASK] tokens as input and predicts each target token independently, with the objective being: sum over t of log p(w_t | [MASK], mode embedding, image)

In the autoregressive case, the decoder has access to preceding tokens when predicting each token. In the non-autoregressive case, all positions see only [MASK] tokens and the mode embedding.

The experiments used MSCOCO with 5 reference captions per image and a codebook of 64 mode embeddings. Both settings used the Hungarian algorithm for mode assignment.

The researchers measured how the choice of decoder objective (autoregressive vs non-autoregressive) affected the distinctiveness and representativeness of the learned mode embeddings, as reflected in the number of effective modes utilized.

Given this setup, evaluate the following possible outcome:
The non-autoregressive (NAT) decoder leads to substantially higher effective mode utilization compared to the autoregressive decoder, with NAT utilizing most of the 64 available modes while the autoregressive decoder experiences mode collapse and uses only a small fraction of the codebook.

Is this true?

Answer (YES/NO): NO